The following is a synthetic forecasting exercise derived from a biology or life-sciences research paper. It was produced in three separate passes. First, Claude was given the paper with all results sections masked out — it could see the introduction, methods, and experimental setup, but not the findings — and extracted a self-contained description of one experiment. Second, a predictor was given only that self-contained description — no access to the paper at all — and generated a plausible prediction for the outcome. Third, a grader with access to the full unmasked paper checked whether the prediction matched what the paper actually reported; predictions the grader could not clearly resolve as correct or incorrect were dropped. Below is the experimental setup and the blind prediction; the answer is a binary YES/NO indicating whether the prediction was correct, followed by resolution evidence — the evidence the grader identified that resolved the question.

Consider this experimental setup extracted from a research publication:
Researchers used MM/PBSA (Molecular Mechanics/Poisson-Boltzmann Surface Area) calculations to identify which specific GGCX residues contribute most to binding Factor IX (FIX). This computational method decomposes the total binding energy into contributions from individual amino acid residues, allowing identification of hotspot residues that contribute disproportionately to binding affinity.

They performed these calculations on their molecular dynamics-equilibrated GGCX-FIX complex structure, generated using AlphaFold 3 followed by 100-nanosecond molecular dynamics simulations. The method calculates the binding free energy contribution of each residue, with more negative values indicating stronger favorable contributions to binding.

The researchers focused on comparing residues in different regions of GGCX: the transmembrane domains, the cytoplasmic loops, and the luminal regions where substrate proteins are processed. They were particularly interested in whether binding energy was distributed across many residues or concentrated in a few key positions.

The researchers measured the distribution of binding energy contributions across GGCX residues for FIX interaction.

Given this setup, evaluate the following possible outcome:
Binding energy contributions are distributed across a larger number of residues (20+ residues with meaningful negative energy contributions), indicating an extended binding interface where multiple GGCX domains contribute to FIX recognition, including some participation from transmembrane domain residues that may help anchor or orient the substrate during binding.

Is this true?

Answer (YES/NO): NO